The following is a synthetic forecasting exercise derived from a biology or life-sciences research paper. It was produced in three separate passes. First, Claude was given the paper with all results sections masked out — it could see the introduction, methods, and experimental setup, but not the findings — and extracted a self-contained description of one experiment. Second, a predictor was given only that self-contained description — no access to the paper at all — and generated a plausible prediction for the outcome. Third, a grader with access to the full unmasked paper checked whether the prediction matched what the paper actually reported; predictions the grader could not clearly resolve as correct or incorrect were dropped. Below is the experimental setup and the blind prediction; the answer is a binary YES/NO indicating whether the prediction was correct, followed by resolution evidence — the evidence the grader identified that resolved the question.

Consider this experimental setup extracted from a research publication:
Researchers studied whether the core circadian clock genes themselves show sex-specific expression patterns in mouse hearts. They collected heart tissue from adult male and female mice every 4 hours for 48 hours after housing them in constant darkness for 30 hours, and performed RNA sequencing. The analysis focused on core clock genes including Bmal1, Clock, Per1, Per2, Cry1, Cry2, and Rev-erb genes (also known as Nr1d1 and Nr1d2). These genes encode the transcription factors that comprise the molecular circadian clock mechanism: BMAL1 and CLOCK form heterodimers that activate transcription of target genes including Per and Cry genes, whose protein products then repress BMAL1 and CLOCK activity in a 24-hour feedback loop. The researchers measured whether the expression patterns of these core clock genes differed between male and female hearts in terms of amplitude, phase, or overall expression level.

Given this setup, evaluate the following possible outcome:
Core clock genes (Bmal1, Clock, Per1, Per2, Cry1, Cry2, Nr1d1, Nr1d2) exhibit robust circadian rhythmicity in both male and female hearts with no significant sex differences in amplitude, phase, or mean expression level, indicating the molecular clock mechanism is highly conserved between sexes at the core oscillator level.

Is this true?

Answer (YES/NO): YES